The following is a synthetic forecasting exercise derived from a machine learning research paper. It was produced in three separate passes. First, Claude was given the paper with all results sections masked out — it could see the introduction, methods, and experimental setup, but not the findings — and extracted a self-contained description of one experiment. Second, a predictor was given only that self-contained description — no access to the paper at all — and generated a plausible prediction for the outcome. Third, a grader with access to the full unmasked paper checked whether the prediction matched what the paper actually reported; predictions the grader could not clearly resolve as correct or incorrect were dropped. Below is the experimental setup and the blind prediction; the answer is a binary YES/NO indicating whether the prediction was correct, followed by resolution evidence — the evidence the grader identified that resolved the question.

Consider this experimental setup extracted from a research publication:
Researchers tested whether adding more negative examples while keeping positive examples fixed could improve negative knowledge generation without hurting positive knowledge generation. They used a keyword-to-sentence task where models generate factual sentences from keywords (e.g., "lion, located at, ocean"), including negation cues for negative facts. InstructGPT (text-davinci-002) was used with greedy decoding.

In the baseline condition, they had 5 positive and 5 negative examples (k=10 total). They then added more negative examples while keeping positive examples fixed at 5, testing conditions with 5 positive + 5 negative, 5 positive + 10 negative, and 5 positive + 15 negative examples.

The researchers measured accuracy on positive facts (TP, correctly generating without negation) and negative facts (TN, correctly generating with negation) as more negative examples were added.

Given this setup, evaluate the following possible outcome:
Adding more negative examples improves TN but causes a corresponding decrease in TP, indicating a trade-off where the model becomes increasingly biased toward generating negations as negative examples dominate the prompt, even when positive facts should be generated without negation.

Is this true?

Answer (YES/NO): NO